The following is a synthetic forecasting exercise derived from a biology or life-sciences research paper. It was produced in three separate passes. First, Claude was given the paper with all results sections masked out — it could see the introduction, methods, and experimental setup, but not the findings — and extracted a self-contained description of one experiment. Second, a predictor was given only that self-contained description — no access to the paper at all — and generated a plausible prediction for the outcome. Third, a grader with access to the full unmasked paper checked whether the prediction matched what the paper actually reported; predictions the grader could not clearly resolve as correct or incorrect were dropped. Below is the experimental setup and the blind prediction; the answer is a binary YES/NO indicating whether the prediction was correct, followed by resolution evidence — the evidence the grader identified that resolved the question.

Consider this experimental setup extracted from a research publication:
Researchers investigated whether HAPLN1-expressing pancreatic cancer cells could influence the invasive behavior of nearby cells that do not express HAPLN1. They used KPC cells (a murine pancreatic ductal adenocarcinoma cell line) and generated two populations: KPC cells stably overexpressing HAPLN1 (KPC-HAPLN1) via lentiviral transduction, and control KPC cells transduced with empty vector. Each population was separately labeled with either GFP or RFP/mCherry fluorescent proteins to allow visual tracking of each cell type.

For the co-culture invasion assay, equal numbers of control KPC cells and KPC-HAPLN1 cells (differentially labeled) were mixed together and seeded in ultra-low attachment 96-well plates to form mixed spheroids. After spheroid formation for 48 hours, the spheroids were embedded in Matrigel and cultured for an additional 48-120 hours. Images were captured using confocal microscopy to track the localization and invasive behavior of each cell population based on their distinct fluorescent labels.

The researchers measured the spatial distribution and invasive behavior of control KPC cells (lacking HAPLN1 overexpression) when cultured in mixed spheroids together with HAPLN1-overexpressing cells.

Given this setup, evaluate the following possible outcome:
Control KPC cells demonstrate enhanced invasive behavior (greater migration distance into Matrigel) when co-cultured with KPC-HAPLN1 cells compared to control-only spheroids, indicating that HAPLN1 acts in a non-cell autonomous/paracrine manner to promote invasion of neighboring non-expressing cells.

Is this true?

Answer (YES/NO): YES